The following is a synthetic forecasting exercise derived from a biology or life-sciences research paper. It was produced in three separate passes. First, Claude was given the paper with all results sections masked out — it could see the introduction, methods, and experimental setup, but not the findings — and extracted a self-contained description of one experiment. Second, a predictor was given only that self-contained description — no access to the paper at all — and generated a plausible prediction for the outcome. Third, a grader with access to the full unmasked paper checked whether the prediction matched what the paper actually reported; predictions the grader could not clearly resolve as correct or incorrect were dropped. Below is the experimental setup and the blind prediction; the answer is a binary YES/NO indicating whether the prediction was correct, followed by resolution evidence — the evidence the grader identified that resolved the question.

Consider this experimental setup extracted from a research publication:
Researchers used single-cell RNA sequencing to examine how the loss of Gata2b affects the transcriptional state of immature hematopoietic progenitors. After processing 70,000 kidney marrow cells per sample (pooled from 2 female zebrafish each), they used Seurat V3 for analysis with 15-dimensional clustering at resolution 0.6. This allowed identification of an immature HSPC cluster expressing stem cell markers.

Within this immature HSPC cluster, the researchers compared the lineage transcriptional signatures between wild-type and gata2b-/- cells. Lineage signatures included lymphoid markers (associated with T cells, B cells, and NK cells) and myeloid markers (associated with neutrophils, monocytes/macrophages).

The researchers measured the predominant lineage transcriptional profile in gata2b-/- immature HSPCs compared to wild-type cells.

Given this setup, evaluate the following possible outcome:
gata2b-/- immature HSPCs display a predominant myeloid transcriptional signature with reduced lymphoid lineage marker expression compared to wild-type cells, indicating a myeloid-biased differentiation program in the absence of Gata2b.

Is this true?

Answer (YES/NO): NO